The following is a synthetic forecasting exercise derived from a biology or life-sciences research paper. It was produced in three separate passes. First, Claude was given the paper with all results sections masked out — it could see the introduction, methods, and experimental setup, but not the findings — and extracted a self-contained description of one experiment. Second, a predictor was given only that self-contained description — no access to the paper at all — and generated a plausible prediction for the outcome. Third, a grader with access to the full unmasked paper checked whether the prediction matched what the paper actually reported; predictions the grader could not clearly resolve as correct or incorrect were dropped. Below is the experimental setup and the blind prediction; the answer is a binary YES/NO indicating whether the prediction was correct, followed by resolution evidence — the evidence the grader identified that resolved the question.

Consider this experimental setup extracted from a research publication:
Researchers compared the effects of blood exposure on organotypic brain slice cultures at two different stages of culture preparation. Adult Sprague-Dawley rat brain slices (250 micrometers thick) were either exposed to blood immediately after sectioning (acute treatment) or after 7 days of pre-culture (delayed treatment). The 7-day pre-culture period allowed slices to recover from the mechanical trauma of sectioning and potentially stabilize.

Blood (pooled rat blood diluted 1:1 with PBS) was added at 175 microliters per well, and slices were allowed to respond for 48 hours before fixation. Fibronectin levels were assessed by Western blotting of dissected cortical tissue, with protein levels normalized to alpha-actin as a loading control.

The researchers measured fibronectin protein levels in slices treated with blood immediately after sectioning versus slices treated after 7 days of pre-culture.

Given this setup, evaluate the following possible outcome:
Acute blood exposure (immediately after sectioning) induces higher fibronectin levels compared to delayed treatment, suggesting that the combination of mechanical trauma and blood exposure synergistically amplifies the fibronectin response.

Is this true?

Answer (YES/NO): NO